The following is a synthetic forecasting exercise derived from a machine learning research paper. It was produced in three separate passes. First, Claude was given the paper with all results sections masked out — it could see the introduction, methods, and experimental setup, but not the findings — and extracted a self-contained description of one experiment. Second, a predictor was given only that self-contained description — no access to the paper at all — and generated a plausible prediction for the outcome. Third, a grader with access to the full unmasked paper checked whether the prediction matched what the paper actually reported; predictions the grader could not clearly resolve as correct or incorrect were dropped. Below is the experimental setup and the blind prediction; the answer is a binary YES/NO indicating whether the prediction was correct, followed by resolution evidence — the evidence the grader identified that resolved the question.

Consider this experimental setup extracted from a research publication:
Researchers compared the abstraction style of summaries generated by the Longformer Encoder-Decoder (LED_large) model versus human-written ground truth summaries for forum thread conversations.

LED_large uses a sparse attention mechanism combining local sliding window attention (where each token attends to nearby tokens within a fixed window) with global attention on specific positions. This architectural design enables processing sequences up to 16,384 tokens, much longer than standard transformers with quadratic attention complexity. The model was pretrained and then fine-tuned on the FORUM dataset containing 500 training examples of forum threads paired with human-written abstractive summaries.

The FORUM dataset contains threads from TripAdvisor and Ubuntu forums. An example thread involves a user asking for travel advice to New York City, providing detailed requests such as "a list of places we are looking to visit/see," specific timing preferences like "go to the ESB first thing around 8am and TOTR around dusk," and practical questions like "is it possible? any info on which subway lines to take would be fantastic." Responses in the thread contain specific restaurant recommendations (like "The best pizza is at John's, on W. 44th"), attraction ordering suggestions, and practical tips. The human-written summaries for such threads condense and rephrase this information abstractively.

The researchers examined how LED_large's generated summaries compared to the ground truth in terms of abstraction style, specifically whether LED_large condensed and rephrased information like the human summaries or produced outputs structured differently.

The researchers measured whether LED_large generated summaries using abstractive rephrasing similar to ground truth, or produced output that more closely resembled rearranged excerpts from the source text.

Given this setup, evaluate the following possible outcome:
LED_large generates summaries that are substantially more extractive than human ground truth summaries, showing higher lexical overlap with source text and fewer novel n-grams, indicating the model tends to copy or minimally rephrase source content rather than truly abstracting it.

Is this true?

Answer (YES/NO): YES